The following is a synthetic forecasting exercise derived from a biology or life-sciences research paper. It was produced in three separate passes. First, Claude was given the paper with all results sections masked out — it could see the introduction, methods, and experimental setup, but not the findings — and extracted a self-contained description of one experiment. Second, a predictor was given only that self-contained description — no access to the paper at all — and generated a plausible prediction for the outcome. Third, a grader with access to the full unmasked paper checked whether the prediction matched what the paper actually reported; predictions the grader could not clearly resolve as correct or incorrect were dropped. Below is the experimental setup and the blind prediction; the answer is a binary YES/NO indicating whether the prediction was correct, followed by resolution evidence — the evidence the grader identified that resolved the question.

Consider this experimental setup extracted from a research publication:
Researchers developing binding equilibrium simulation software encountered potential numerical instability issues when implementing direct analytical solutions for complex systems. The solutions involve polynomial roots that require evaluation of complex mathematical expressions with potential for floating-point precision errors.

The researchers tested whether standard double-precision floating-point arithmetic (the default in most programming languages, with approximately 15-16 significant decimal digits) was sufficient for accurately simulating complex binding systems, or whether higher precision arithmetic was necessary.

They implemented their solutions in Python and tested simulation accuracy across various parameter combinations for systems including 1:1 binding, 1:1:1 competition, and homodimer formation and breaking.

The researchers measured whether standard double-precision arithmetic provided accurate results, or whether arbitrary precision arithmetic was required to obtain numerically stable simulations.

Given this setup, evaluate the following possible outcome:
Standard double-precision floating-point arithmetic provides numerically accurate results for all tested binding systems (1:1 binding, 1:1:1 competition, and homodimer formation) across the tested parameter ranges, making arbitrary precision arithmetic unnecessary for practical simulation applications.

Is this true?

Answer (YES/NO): NO